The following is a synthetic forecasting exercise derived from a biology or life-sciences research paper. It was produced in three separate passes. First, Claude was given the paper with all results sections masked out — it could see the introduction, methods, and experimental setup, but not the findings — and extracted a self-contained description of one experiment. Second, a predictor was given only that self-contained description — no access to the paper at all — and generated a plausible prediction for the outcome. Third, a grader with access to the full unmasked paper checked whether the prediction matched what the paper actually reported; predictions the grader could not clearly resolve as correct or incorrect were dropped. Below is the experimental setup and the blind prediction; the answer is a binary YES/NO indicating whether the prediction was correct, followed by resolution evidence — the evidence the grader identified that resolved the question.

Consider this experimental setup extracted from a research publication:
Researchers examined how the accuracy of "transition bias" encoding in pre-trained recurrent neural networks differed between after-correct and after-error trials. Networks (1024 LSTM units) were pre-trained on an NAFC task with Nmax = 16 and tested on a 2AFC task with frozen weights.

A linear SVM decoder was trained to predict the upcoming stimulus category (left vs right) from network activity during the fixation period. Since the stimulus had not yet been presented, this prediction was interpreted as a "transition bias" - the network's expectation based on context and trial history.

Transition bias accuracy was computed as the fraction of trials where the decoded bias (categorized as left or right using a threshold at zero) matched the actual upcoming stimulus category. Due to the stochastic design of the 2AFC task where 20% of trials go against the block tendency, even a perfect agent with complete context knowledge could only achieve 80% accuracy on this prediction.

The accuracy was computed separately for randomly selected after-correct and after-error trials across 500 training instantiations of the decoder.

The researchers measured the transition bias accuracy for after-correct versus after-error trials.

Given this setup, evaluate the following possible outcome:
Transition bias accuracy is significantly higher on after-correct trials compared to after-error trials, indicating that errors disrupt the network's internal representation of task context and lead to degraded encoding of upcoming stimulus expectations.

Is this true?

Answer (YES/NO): NO